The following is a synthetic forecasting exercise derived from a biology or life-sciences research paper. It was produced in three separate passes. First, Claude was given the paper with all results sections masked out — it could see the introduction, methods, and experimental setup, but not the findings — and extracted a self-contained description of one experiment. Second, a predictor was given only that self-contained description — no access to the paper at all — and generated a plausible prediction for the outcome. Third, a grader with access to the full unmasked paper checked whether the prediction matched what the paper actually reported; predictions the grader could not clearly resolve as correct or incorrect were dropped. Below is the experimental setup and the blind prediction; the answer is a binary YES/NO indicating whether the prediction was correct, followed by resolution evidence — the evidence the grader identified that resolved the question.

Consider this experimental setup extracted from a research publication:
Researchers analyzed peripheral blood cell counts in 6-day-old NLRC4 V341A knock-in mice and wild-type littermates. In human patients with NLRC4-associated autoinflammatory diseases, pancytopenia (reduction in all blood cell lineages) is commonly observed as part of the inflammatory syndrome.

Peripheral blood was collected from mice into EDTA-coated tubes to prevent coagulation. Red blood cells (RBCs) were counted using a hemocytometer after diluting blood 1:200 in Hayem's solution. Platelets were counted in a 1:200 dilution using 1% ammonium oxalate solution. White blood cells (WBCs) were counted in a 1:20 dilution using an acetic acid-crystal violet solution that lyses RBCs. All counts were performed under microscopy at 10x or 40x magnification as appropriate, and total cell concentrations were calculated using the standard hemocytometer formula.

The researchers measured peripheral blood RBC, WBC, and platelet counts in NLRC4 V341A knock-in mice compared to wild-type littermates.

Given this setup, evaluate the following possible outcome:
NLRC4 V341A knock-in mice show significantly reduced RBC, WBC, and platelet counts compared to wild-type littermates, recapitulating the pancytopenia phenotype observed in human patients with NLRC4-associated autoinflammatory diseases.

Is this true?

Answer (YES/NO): YES